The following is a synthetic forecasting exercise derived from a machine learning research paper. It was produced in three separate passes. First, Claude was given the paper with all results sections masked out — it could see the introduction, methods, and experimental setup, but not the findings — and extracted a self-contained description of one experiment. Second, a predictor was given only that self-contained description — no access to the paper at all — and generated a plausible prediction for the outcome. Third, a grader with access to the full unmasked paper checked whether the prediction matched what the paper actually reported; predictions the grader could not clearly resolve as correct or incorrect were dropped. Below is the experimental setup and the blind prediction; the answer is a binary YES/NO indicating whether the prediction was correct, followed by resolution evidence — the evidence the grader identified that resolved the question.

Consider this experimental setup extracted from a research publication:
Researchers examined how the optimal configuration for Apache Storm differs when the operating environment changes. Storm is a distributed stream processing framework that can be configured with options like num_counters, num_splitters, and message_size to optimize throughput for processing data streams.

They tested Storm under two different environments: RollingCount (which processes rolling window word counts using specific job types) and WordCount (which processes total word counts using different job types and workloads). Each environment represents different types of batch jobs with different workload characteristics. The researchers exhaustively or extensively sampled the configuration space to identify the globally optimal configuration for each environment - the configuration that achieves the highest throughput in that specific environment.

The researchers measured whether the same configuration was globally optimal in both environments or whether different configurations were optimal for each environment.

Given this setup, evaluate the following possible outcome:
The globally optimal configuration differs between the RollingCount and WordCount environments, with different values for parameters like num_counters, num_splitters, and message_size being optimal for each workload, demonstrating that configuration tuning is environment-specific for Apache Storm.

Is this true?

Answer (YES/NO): YES